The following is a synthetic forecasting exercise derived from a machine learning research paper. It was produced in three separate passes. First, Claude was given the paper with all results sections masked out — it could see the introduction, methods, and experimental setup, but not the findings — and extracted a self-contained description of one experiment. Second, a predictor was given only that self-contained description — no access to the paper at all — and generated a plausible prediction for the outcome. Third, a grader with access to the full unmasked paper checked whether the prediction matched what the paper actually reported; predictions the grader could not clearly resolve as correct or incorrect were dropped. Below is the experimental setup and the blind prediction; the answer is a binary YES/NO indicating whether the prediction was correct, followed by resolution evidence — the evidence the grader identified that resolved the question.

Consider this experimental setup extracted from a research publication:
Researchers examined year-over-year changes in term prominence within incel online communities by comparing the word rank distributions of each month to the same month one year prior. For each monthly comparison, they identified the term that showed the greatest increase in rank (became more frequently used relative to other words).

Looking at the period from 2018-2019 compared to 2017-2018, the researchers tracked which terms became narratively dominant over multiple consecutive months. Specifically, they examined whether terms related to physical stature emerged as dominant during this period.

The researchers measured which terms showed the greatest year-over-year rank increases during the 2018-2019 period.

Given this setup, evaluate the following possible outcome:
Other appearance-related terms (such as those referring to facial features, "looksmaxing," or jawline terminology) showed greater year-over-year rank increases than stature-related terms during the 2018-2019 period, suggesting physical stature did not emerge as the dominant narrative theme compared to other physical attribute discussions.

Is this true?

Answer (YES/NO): NO